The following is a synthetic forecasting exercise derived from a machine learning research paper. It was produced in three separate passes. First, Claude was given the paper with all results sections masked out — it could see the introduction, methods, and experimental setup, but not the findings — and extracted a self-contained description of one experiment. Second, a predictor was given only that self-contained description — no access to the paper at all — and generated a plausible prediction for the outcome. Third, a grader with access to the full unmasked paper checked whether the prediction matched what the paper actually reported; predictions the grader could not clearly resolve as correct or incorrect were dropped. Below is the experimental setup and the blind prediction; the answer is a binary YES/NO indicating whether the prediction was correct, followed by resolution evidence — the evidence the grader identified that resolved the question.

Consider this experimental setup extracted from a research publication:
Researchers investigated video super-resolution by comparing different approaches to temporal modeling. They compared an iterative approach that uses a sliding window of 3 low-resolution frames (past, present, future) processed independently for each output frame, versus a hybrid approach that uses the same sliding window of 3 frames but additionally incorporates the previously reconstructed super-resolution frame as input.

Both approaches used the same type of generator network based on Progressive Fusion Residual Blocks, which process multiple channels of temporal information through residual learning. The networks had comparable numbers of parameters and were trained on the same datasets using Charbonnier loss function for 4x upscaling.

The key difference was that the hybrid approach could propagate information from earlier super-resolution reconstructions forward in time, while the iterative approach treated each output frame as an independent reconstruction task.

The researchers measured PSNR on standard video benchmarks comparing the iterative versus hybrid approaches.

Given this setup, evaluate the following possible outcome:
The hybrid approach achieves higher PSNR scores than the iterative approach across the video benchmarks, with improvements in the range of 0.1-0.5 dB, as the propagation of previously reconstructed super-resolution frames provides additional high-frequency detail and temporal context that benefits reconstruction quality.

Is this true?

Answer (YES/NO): YES